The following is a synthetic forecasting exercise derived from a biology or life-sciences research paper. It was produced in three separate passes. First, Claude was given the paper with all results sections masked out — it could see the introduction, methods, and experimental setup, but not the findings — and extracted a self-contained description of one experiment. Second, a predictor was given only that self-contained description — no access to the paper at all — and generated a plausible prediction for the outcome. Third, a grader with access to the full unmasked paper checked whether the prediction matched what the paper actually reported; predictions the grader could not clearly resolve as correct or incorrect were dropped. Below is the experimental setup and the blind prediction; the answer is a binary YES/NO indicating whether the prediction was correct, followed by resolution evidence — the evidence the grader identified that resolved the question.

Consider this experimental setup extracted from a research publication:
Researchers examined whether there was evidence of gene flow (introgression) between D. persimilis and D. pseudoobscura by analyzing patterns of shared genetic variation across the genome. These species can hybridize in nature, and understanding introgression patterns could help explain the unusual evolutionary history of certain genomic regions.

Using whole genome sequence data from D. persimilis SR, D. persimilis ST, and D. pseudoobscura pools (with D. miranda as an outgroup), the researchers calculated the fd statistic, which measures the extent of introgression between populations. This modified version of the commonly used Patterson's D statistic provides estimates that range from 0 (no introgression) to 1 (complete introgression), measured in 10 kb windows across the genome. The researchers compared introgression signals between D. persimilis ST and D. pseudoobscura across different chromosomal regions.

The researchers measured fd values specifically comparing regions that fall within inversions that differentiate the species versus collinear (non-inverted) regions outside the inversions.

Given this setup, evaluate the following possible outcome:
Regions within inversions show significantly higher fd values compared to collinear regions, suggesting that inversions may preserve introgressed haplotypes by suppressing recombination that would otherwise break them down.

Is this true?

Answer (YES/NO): YES